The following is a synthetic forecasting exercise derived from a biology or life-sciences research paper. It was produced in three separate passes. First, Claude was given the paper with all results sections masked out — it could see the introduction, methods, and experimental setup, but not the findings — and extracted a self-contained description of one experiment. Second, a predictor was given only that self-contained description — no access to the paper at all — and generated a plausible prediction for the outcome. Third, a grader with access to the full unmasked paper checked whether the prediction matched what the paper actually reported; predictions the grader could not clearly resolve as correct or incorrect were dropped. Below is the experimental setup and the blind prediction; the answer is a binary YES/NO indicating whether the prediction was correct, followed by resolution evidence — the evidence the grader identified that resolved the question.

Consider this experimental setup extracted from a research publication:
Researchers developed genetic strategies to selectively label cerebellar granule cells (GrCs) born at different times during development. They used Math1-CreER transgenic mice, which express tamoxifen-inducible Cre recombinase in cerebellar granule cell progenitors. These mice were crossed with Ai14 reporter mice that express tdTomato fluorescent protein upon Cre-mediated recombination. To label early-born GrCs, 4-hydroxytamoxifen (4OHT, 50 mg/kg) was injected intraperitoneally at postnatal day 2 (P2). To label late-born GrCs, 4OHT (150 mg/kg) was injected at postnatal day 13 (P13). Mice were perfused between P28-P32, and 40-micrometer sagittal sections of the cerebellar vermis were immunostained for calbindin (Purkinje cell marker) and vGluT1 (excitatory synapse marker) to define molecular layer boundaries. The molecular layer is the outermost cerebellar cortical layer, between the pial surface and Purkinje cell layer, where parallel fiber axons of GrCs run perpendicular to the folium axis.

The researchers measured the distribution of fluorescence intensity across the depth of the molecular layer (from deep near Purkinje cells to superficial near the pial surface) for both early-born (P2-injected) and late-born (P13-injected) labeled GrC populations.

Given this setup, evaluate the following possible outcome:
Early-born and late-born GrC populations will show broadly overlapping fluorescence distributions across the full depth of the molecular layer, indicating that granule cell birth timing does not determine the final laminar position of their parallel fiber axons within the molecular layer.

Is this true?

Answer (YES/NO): NO